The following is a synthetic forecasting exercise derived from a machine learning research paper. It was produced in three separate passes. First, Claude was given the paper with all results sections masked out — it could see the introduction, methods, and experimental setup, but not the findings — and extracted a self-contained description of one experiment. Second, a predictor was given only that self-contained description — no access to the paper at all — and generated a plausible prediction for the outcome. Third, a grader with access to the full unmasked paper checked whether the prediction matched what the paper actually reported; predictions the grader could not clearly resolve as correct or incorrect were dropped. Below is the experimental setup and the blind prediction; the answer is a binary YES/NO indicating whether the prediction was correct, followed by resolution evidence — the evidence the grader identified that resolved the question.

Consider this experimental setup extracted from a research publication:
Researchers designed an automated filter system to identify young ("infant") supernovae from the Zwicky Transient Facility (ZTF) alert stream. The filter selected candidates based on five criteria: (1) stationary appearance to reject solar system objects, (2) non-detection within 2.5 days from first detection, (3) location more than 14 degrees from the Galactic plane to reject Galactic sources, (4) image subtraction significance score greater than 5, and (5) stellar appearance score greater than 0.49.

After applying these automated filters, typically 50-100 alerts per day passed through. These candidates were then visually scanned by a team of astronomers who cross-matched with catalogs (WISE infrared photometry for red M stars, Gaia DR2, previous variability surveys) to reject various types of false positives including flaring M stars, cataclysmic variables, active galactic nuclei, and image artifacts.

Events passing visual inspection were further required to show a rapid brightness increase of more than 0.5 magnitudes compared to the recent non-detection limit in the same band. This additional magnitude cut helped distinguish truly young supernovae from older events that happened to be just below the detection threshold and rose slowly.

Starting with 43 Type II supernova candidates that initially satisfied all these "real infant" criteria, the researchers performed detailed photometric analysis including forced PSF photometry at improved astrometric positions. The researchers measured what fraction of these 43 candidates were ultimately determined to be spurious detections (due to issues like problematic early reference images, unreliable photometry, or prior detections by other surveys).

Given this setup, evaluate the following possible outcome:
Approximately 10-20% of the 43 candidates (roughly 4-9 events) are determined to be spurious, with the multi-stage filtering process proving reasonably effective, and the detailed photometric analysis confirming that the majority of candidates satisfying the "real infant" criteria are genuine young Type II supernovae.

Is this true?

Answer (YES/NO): NO